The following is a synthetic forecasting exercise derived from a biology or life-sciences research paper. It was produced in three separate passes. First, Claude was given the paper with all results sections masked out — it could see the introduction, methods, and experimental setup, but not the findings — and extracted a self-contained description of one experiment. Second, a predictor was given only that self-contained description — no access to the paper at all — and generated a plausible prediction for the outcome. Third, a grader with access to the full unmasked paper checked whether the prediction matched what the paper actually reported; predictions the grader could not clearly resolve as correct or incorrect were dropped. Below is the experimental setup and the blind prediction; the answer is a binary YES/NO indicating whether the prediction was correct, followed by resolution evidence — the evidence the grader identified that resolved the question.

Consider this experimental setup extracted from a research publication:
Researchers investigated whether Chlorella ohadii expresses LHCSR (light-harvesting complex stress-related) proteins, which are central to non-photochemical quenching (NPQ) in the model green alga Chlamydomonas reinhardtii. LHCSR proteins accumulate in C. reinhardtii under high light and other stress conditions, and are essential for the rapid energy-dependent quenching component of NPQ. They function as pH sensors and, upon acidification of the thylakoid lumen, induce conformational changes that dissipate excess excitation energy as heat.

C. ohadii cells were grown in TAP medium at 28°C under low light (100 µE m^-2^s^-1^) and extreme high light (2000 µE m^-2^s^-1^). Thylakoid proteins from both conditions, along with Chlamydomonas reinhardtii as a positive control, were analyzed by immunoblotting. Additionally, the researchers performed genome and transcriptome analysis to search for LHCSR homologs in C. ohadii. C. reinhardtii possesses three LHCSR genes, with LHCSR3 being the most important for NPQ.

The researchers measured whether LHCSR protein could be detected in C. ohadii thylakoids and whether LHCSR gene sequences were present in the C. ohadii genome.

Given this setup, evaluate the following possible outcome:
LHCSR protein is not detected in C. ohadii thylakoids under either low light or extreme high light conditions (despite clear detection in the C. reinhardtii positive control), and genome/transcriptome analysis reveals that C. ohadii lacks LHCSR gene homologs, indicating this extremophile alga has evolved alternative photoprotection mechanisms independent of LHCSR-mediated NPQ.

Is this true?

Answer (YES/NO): YES